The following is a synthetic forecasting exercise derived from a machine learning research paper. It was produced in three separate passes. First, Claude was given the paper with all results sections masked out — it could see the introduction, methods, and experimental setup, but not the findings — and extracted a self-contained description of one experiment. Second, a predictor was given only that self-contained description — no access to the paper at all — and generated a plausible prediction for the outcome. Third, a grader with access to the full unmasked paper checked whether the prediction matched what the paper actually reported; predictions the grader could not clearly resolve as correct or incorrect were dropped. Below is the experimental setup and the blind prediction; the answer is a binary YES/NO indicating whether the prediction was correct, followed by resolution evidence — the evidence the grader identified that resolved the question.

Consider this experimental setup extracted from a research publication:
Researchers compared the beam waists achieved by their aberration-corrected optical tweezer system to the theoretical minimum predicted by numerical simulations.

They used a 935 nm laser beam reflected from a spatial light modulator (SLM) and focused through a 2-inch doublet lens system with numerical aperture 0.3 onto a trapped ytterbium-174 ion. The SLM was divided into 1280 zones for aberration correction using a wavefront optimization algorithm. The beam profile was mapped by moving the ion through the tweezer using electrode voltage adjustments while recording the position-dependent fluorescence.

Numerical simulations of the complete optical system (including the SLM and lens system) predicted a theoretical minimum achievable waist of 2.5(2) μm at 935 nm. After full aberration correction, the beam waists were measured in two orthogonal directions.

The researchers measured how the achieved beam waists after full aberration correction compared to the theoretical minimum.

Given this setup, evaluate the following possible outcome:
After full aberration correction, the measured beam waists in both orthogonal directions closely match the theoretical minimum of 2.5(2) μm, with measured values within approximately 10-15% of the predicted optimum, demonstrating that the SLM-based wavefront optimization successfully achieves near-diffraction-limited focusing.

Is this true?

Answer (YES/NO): NO